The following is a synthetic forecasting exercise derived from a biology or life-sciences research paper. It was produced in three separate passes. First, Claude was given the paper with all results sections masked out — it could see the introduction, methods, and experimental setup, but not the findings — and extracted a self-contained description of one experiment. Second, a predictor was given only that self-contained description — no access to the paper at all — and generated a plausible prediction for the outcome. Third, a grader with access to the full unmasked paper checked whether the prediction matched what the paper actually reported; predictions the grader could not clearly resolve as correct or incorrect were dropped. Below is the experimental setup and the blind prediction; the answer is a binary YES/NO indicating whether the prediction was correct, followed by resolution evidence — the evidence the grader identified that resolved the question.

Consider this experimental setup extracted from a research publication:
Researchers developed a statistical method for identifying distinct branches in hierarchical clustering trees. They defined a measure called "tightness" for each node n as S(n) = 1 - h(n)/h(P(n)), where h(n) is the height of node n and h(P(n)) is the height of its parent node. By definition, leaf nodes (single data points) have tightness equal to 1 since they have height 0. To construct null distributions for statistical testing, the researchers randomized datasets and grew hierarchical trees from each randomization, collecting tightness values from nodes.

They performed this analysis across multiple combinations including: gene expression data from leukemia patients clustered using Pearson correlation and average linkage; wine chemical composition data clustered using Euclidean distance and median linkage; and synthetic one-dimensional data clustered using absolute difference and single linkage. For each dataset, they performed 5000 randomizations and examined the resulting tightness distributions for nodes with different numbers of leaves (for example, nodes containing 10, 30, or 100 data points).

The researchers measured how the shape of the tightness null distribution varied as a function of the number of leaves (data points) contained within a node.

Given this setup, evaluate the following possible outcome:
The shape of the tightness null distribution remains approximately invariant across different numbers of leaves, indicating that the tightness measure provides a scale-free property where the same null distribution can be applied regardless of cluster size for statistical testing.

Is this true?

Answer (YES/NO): NO